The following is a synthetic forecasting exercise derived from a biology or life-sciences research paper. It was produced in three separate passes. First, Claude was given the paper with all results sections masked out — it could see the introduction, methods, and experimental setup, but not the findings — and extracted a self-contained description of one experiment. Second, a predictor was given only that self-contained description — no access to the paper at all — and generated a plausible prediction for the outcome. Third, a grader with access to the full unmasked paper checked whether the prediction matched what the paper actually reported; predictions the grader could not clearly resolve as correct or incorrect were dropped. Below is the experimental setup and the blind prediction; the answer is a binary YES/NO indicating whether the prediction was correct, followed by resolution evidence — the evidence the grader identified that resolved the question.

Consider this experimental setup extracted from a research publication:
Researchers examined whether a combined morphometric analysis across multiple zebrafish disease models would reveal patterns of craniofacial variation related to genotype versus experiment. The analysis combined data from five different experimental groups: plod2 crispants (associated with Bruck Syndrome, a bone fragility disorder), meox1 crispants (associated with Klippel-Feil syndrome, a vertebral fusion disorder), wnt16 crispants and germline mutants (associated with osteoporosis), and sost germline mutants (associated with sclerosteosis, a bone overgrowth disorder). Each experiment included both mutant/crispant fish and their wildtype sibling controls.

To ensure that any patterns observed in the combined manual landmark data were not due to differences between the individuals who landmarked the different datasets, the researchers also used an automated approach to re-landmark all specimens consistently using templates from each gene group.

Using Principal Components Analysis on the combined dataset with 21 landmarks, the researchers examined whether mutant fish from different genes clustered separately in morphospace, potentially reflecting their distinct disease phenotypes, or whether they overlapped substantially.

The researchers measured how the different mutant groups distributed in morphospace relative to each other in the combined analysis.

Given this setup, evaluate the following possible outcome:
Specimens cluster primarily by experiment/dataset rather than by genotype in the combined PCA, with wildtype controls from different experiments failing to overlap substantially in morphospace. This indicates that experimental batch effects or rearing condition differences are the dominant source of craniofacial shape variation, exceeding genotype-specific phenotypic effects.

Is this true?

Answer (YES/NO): YES